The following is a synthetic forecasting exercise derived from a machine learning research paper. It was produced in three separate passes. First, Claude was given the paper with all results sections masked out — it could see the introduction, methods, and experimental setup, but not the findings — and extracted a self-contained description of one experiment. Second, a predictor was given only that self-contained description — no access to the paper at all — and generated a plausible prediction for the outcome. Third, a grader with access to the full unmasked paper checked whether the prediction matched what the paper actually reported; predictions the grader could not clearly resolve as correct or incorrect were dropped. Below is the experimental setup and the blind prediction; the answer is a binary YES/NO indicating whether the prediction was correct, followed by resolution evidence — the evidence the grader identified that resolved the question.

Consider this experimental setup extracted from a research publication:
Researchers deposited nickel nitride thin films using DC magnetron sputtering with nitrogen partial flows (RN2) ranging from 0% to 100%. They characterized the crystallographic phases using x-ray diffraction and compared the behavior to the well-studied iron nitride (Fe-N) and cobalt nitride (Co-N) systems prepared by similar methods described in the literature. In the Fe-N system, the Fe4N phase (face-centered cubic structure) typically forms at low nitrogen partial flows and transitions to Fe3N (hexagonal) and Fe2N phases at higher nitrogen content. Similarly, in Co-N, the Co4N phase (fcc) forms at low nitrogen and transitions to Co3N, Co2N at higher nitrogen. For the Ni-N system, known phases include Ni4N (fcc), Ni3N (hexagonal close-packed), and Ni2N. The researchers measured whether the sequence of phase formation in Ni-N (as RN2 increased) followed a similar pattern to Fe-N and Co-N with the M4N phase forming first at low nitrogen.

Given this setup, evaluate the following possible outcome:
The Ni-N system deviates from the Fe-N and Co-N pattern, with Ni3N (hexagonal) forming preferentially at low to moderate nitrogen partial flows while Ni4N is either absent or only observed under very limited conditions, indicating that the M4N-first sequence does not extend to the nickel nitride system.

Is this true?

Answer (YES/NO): NO